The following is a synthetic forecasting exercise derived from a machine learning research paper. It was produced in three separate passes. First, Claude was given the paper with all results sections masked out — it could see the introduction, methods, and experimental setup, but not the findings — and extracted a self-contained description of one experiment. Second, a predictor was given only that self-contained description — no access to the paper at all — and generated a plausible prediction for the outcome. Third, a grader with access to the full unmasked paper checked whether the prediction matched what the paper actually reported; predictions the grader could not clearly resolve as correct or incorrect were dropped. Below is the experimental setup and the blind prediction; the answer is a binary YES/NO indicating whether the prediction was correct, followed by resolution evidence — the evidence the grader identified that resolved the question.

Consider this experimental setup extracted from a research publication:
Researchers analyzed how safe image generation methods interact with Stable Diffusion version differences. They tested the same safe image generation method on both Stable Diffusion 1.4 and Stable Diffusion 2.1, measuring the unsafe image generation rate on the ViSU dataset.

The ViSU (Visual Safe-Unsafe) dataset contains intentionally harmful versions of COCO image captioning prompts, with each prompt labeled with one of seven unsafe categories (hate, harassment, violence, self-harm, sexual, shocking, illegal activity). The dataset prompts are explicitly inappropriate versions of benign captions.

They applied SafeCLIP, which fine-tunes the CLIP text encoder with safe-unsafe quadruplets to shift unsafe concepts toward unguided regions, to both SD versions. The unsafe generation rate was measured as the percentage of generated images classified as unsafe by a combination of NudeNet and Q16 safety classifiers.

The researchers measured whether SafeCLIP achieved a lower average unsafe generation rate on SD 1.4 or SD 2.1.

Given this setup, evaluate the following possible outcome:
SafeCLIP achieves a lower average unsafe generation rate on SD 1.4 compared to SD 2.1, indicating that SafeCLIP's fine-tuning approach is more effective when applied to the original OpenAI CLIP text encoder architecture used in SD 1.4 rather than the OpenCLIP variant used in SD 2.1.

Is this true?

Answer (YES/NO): NO